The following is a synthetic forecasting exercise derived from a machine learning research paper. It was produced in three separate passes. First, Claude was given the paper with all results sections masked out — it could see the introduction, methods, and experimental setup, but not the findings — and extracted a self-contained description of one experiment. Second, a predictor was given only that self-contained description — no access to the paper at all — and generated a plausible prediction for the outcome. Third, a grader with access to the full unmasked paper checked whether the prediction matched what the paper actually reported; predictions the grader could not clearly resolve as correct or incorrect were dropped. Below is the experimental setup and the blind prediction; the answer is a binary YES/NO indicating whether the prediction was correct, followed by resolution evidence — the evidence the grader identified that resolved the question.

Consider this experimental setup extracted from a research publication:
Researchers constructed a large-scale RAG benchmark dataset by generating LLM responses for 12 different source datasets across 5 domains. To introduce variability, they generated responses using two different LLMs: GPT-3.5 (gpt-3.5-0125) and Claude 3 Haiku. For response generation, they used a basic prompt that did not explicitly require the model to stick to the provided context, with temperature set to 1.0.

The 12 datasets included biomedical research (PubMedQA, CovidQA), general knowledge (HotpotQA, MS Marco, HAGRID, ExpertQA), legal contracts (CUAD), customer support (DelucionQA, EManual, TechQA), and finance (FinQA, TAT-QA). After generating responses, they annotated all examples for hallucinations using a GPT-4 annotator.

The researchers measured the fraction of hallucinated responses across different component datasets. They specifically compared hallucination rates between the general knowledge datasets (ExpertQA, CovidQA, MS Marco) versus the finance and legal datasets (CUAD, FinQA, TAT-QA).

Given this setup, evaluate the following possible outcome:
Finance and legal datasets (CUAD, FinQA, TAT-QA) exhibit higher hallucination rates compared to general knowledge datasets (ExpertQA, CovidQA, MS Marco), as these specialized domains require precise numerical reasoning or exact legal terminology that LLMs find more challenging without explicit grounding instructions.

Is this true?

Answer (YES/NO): NO